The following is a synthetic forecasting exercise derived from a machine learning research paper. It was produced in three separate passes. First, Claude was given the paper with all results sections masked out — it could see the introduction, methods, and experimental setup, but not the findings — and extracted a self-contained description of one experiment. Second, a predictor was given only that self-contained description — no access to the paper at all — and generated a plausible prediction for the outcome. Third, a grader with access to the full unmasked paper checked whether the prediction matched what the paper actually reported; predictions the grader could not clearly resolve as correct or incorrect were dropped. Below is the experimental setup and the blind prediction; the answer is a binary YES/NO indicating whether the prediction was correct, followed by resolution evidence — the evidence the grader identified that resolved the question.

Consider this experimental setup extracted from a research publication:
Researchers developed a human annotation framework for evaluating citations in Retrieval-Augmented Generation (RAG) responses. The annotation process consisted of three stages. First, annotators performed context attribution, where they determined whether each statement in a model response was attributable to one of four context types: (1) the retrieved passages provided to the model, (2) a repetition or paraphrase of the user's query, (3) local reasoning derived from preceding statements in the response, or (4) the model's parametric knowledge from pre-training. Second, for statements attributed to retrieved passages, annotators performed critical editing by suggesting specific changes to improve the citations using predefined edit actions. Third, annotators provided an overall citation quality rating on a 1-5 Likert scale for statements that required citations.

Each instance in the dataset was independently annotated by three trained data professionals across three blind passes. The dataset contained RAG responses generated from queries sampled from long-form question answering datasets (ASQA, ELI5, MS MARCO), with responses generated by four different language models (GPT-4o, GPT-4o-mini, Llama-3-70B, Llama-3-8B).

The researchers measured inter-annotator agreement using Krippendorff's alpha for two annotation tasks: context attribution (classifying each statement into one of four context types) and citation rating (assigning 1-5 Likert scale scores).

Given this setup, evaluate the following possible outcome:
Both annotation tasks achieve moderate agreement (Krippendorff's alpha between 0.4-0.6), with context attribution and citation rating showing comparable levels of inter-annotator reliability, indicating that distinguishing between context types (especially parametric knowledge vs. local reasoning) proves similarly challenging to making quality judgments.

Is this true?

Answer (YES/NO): NO